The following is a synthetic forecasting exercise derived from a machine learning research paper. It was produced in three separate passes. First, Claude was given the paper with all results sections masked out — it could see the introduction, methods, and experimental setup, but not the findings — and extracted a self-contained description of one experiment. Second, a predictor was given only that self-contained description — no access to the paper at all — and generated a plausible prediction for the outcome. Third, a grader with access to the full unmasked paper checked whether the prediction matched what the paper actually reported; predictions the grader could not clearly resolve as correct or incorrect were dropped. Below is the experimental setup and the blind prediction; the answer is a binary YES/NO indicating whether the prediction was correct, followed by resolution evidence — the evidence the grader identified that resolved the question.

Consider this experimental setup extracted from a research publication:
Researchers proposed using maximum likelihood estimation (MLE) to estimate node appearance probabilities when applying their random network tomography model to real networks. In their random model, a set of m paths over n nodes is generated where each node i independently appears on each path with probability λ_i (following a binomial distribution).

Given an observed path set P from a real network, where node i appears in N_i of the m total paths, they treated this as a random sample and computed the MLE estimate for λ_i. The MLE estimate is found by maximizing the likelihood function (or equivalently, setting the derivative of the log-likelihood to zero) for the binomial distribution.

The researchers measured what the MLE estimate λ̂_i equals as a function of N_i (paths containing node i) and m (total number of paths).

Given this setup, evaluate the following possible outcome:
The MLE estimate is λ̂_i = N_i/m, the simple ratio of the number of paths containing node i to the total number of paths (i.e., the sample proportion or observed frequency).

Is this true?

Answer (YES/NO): YES